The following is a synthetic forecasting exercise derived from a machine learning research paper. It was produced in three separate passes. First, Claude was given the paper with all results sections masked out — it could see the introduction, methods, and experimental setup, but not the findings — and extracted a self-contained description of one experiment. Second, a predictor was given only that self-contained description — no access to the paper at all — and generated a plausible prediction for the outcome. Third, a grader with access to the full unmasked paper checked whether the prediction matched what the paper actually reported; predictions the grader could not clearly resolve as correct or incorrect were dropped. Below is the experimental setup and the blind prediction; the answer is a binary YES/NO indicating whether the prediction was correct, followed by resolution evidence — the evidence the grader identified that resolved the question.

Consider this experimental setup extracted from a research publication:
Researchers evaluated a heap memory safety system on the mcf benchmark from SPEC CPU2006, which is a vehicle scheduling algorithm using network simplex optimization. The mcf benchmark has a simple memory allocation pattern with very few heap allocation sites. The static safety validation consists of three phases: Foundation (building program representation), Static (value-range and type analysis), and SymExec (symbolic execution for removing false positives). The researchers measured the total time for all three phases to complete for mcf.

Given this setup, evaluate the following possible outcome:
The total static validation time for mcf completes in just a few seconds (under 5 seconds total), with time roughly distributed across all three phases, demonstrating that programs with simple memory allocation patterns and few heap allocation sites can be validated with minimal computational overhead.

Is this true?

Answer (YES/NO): NO